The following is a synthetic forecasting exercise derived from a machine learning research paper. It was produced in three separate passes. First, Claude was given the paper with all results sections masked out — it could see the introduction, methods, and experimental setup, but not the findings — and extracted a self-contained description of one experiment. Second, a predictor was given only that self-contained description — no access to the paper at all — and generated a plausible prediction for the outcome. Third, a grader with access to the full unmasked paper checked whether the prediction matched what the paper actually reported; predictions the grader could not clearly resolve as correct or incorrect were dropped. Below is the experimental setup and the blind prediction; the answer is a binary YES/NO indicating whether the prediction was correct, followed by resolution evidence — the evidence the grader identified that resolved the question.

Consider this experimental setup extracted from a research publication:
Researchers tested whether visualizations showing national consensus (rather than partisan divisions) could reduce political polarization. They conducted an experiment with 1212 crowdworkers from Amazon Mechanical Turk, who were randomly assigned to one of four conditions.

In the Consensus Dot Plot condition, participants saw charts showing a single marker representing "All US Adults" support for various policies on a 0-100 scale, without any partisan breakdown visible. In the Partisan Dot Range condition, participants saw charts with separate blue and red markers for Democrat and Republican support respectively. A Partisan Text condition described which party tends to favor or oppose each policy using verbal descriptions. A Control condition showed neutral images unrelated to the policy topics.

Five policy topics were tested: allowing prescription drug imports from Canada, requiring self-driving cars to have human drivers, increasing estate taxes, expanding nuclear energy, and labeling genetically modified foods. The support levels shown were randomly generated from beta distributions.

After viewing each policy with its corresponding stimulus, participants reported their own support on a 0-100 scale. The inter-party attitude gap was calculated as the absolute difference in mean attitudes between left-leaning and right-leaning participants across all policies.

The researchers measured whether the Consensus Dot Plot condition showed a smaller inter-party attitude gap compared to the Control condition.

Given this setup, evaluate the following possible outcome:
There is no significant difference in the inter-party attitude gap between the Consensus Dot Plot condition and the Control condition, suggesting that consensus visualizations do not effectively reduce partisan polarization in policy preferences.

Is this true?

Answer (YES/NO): YES